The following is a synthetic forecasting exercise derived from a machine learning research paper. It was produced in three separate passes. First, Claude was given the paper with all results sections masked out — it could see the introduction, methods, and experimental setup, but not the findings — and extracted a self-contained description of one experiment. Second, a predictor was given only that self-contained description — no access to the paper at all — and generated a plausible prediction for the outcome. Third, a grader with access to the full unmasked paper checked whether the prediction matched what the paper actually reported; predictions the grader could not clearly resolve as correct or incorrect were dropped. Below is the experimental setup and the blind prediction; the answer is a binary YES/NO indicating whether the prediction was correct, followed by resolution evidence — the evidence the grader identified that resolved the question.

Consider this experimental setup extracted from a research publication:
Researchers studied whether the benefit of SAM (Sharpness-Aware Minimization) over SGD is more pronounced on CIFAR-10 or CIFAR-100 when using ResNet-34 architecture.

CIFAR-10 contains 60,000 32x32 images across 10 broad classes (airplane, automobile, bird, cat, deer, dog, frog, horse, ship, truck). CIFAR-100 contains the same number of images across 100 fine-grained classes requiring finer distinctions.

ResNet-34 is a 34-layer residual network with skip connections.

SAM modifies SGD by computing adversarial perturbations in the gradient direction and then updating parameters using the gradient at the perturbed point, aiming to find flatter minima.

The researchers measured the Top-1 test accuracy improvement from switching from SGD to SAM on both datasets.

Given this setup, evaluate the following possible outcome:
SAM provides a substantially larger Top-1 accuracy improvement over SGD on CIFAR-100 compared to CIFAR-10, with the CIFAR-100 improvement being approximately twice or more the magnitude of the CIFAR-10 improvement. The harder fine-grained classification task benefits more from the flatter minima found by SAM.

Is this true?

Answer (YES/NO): YES